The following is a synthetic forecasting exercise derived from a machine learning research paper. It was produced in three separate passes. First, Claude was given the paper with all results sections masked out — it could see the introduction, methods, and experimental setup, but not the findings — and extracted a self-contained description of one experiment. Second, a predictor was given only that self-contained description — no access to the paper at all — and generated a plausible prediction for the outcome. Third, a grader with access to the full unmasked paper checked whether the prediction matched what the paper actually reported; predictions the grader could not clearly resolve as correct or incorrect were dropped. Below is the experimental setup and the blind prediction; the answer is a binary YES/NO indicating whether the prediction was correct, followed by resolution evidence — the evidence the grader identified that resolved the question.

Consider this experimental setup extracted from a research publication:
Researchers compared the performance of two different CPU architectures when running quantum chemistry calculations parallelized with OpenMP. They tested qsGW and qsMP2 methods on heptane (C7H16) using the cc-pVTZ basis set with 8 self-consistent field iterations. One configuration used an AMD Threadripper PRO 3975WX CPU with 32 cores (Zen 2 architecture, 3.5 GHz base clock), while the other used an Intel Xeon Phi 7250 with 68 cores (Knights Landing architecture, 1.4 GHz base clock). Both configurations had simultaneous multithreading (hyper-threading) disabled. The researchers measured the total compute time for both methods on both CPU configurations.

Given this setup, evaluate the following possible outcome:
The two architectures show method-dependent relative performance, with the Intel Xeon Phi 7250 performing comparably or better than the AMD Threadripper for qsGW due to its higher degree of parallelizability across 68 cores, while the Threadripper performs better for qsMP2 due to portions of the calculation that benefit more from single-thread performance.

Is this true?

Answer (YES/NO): NO